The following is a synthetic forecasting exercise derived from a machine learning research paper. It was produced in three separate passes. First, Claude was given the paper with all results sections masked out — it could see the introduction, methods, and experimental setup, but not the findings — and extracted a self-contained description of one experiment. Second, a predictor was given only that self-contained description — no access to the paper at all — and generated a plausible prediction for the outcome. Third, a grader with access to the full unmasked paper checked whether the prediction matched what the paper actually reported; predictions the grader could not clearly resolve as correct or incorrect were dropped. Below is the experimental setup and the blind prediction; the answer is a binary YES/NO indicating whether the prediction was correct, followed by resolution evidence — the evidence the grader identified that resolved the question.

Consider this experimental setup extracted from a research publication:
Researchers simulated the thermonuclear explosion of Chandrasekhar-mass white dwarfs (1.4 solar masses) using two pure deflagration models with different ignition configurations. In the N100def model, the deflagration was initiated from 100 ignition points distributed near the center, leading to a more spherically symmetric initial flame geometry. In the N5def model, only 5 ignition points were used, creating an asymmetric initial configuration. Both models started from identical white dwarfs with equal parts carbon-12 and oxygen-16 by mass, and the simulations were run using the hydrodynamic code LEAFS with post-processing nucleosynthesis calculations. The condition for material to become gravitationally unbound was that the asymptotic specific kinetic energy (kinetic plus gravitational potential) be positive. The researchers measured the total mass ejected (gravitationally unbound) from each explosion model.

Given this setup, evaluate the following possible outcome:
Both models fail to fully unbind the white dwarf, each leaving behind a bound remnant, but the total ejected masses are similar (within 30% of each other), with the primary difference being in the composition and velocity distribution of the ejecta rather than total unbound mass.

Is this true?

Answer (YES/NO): NO